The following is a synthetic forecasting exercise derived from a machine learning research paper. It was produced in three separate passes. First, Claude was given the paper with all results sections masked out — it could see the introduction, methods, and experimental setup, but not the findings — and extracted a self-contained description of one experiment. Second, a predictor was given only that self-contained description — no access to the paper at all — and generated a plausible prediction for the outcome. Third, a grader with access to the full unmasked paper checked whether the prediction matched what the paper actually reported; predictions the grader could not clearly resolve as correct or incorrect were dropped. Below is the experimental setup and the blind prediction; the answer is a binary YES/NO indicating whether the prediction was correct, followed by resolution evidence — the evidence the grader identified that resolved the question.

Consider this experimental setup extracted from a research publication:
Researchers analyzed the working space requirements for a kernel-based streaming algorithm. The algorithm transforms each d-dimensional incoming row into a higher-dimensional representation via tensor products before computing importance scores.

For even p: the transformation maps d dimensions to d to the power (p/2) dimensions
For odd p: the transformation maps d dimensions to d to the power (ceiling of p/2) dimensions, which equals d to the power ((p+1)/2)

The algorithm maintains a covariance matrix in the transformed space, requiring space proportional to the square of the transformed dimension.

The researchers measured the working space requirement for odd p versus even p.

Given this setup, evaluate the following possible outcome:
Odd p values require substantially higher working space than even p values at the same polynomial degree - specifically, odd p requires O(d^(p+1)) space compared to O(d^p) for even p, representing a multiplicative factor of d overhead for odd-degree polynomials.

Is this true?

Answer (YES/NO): YES